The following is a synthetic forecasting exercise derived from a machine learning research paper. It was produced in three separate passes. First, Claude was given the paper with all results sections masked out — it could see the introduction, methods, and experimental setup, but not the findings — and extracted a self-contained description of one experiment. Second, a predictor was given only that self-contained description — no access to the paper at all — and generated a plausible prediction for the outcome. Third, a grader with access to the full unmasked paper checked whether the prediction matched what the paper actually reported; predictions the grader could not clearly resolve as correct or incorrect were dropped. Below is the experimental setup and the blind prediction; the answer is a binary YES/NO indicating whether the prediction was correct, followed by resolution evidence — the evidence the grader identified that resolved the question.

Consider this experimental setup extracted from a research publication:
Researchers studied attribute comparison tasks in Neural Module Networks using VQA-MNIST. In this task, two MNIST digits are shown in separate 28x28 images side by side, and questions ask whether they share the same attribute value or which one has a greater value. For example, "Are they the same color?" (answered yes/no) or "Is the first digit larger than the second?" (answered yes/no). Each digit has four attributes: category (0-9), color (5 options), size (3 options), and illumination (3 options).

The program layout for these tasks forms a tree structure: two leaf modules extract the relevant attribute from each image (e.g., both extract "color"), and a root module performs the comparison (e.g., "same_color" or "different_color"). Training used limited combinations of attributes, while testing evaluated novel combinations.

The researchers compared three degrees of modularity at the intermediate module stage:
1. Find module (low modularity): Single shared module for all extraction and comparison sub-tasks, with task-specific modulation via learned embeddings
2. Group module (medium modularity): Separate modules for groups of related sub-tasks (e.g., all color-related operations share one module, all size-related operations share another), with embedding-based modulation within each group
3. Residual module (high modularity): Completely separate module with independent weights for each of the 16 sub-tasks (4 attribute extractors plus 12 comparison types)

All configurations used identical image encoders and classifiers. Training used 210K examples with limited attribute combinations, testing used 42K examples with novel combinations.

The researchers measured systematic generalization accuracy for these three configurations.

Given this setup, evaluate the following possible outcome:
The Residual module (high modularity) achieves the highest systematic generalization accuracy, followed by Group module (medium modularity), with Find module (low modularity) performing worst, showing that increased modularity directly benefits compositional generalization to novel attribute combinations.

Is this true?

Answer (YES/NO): NO